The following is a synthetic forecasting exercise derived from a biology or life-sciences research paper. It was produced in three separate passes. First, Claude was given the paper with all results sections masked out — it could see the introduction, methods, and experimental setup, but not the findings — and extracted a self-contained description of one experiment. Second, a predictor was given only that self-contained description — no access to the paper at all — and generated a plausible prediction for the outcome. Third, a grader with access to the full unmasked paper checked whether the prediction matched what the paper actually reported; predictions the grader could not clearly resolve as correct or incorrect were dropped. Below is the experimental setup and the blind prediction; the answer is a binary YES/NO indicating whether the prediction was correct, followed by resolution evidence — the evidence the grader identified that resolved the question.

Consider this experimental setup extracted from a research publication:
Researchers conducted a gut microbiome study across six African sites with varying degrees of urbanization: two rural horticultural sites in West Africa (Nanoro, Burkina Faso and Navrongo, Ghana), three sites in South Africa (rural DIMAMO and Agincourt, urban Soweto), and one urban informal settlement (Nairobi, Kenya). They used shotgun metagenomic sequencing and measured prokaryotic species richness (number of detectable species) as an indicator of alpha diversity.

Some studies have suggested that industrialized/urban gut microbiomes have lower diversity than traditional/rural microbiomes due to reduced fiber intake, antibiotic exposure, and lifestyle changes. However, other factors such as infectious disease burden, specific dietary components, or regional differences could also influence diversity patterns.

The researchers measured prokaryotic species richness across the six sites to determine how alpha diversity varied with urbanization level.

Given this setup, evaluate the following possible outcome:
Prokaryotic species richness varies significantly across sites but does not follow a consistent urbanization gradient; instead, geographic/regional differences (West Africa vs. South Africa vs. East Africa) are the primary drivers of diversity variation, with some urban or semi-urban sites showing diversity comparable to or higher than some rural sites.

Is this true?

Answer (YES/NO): NO